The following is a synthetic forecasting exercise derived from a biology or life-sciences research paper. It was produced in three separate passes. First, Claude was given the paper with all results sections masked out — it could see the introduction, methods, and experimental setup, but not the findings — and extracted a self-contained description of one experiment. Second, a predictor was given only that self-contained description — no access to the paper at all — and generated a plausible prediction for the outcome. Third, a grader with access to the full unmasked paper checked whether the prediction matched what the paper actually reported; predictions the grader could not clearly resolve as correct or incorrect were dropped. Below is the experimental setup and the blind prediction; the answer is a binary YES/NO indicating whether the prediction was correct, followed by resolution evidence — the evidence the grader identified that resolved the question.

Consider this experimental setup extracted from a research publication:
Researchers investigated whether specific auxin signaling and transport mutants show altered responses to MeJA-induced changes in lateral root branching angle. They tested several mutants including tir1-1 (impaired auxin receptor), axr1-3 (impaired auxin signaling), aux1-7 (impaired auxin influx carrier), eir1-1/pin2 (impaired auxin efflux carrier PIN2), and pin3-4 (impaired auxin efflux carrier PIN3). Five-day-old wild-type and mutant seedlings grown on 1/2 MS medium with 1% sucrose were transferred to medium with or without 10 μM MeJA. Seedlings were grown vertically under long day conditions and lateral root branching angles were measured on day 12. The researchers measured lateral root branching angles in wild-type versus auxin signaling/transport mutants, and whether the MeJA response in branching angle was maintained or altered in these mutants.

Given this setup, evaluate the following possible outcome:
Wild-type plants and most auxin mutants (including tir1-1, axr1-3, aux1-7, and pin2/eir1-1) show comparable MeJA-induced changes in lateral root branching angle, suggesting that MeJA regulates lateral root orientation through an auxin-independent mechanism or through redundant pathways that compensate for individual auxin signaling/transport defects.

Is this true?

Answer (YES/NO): NO